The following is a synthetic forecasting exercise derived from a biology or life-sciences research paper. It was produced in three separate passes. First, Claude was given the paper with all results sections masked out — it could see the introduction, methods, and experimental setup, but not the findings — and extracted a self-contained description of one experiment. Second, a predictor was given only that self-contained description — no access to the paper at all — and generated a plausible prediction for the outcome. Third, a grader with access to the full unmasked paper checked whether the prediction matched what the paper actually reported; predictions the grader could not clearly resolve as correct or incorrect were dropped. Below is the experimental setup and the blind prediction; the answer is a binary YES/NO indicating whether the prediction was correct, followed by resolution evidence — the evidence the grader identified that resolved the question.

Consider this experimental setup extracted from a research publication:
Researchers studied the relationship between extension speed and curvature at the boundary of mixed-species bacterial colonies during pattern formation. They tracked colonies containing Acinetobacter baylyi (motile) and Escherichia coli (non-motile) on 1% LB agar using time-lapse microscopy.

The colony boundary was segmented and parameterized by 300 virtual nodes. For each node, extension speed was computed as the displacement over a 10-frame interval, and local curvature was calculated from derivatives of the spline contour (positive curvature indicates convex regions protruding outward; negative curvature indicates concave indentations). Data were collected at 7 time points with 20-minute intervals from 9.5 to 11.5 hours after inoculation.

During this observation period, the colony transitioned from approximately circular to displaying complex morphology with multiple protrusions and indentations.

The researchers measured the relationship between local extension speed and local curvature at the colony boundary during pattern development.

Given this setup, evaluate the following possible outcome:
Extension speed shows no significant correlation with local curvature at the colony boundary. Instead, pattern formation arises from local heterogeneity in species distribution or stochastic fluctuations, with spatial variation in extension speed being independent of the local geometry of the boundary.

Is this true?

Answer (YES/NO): NO